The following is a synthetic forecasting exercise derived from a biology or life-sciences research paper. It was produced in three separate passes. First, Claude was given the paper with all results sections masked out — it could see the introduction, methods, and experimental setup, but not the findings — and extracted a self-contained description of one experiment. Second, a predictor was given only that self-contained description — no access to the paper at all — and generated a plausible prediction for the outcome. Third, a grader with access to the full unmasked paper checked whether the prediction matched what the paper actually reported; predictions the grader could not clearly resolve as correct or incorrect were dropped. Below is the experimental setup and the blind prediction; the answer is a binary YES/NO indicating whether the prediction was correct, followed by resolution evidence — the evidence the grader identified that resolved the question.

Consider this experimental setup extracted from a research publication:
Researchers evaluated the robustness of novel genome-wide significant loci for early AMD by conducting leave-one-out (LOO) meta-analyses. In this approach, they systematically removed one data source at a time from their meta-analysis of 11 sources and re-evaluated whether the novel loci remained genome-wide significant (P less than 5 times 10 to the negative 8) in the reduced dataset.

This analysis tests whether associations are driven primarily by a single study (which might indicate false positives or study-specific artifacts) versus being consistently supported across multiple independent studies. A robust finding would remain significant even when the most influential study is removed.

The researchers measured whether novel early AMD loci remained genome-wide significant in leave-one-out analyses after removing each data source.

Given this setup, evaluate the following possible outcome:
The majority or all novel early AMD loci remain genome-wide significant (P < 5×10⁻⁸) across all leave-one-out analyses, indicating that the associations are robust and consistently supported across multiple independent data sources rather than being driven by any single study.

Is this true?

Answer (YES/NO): YES